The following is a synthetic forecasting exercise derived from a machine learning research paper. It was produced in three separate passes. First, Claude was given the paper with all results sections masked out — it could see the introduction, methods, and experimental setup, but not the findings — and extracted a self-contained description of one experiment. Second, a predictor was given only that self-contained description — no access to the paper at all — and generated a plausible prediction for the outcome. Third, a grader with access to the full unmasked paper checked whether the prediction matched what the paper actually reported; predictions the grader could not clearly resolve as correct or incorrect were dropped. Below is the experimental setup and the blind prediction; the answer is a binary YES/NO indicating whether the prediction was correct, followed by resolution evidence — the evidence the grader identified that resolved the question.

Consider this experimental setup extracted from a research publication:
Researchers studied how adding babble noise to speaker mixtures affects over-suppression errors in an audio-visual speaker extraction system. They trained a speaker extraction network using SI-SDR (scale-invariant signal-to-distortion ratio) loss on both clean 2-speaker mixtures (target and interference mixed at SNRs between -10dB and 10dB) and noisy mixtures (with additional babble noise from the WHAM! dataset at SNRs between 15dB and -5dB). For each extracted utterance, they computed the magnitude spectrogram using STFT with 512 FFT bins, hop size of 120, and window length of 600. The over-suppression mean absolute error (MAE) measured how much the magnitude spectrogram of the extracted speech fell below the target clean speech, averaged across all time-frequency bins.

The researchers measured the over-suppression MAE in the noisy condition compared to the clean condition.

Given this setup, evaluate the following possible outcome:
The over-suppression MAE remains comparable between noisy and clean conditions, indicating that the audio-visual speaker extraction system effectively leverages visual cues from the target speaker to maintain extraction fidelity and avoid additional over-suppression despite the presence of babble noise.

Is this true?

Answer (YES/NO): NO